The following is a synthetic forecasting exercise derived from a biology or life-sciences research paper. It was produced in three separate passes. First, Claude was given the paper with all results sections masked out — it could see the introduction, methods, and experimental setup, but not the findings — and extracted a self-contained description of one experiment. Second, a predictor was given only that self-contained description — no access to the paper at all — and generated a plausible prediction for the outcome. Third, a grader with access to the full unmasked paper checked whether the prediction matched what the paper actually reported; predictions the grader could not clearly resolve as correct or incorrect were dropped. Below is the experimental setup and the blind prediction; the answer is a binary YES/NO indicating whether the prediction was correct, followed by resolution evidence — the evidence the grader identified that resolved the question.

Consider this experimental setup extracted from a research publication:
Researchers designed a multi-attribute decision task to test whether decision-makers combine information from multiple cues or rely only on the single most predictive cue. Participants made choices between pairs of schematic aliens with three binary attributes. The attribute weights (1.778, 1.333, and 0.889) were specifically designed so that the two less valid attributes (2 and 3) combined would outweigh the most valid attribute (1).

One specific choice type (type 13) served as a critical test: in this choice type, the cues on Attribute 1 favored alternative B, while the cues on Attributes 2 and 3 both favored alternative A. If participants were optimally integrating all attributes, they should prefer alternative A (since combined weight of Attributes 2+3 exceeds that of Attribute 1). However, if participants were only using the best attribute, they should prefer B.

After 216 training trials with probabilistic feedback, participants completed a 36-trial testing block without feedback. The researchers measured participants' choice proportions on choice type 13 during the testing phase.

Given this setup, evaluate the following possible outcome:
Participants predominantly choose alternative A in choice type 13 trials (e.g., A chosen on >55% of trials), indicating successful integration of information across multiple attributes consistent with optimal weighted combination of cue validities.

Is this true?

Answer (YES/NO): NO